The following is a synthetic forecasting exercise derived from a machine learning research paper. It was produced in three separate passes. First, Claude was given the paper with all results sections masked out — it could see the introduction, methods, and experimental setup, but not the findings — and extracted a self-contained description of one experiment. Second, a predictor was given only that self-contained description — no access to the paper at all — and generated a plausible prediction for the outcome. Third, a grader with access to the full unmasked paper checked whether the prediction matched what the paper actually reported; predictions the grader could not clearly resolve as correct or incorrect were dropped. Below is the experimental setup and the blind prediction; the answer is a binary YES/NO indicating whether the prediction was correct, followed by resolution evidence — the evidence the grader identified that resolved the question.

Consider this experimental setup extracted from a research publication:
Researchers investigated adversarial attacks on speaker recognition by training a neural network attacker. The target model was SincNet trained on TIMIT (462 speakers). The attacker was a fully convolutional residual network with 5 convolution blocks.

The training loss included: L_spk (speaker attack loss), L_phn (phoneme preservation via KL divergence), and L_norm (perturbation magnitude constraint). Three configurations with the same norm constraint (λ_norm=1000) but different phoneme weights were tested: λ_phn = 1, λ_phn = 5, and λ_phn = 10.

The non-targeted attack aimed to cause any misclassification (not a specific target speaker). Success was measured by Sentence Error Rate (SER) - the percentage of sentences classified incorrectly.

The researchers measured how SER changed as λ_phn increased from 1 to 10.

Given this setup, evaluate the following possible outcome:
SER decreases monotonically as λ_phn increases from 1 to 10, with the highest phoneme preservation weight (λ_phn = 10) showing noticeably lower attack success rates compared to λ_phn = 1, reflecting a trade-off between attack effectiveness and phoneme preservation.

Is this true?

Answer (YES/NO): YES